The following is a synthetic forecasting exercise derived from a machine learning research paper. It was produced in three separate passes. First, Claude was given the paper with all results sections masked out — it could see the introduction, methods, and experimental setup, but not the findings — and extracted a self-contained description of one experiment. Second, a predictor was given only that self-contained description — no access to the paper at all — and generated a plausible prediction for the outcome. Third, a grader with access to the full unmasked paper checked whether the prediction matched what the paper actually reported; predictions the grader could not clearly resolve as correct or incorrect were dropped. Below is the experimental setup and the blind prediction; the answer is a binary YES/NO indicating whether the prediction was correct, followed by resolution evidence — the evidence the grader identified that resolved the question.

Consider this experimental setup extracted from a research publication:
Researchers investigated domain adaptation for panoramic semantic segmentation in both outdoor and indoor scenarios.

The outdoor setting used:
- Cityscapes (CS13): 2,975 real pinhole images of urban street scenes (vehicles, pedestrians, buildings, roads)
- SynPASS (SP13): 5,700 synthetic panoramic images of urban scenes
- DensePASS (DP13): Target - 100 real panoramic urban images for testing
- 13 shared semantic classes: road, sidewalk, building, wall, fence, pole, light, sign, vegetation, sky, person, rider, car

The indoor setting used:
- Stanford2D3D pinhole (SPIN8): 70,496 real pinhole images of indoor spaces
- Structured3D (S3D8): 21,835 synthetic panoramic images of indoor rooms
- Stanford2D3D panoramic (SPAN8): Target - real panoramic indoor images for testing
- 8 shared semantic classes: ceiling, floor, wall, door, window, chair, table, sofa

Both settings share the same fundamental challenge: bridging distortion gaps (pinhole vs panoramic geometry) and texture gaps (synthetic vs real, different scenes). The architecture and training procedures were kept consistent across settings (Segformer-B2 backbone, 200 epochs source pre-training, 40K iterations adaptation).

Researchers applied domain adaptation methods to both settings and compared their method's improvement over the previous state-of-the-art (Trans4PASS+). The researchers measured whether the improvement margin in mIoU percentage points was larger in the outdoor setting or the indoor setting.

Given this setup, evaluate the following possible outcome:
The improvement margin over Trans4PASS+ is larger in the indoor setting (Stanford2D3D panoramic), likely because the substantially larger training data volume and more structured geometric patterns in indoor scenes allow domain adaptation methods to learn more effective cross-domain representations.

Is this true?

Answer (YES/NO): YES